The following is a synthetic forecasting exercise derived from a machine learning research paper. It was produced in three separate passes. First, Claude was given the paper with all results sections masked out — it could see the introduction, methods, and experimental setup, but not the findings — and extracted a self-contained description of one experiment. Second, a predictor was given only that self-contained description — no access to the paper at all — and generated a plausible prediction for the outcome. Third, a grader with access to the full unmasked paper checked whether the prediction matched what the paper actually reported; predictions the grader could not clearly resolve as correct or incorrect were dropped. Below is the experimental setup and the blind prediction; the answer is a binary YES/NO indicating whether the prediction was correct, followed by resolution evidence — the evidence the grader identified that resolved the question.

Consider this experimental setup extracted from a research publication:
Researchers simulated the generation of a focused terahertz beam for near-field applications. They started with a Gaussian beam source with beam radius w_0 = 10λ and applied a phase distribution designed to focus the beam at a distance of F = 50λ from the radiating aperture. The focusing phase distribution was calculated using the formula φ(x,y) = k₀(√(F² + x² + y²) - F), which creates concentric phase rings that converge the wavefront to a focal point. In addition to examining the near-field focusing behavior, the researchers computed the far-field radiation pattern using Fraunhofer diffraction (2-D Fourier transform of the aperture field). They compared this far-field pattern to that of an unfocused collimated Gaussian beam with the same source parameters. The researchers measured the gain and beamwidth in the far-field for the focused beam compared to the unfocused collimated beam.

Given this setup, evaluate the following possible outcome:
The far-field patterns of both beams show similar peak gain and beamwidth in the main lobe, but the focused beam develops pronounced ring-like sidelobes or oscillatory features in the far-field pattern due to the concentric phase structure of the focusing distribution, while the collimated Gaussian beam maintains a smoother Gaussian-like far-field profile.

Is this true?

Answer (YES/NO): NO